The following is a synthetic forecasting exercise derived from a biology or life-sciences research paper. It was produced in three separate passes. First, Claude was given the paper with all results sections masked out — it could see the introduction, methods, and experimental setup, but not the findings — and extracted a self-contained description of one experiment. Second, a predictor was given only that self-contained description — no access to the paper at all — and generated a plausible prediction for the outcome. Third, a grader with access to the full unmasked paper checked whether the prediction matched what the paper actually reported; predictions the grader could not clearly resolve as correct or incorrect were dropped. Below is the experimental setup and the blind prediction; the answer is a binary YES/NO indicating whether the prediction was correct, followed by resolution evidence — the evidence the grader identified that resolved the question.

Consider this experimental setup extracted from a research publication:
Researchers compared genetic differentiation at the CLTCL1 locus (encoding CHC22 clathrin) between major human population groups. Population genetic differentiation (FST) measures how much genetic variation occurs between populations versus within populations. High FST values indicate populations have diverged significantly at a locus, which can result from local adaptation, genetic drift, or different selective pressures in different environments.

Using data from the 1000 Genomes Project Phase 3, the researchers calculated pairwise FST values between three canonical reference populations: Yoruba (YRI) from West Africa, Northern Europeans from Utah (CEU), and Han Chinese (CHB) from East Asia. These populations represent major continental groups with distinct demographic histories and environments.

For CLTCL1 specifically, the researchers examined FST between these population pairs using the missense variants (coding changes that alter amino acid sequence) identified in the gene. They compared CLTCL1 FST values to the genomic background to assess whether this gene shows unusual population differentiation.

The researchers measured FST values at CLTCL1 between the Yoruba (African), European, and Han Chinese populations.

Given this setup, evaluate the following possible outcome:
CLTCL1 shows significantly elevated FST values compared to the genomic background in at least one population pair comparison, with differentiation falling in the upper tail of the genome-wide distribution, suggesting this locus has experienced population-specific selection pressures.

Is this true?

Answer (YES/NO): NO